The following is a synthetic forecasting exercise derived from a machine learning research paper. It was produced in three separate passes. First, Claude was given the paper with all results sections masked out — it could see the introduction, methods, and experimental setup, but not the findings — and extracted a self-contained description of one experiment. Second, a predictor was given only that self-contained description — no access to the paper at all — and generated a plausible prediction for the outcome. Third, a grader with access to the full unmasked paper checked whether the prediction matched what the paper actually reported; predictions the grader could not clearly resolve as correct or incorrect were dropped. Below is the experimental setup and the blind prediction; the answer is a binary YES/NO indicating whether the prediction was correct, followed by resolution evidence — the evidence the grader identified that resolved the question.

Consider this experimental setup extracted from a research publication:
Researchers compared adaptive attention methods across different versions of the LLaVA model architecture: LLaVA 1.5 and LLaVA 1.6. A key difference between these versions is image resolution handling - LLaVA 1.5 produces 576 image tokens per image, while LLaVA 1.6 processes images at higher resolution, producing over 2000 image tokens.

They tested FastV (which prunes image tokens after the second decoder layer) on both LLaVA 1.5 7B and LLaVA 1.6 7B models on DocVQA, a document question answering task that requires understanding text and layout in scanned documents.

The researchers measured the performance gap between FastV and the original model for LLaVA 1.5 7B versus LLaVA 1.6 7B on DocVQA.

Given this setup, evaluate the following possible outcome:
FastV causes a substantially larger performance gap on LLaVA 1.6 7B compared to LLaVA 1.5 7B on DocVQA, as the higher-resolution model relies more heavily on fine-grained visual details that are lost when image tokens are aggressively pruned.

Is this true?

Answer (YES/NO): YES